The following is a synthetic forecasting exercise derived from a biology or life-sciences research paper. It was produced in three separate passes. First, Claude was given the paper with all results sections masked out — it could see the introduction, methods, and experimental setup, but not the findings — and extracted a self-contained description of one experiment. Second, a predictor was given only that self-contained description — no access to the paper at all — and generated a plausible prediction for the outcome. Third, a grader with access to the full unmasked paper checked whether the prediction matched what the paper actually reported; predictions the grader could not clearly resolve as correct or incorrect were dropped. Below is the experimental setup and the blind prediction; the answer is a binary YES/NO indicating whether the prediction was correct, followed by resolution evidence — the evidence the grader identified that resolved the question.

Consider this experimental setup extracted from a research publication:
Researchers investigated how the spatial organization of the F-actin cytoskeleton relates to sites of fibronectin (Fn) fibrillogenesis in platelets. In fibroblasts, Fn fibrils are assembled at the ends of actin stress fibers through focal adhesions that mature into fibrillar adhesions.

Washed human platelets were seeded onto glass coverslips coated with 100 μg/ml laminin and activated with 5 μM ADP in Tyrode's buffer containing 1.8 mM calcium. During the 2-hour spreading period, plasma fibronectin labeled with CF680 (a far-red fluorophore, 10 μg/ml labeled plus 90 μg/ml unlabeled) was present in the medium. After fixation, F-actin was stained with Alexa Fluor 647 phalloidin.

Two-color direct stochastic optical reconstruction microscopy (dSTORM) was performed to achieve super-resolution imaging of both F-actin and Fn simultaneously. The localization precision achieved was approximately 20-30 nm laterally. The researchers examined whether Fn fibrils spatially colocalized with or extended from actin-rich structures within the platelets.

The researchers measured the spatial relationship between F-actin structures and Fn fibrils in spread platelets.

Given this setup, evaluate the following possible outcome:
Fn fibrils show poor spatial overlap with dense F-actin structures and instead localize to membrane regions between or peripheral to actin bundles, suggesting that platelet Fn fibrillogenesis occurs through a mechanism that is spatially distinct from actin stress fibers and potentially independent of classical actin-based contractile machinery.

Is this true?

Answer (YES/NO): NO